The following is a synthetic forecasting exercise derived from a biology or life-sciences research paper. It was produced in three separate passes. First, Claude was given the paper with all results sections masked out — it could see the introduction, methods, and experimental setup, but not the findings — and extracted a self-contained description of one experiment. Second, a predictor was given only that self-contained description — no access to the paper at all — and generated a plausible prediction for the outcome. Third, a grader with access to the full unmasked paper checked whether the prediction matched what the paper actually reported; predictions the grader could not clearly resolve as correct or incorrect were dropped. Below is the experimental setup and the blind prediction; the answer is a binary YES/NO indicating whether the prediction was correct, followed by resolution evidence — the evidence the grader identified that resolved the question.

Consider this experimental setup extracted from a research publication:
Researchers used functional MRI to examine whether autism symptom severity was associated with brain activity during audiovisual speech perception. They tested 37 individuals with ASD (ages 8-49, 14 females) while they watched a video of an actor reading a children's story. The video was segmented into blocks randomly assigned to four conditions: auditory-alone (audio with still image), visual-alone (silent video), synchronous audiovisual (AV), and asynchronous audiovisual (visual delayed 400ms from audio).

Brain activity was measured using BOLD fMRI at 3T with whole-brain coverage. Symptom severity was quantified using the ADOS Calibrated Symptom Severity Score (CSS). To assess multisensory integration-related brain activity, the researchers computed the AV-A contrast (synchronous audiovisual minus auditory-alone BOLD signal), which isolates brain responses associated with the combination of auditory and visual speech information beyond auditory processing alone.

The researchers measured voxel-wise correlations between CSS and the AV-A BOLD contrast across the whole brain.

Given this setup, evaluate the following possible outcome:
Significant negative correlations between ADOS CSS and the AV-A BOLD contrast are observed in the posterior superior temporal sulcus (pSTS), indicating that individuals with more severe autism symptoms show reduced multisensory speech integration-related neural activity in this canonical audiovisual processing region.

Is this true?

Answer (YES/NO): NO